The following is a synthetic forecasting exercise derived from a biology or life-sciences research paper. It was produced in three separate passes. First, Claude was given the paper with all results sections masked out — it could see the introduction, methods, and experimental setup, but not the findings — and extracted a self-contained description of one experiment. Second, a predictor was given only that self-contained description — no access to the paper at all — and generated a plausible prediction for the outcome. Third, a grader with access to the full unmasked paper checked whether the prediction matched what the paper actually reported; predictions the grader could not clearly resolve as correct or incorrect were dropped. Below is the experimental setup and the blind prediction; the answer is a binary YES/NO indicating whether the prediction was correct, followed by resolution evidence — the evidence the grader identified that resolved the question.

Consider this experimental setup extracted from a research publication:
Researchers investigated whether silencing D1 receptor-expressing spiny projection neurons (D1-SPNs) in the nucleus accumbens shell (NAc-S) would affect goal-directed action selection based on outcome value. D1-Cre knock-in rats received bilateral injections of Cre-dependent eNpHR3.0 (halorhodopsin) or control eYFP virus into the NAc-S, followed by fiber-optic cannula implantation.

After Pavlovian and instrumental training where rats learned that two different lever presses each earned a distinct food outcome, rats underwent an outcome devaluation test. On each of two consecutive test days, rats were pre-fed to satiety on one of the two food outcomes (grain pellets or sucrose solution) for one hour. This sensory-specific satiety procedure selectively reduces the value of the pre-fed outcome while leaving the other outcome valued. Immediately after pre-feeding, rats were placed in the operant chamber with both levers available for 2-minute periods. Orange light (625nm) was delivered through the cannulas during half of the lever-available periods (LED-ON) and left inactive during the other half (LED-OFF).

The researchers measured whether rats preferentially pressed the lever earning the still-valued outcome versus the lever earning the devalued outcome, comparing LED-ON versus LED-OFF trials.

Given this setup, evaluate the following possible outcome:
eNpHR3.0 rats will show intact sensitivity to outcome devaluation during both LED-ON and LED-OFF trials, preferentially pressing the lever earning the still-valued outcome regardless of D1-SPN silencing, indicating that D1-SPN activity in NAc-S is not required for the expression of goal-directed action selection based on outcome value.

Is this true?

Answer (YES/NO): YES